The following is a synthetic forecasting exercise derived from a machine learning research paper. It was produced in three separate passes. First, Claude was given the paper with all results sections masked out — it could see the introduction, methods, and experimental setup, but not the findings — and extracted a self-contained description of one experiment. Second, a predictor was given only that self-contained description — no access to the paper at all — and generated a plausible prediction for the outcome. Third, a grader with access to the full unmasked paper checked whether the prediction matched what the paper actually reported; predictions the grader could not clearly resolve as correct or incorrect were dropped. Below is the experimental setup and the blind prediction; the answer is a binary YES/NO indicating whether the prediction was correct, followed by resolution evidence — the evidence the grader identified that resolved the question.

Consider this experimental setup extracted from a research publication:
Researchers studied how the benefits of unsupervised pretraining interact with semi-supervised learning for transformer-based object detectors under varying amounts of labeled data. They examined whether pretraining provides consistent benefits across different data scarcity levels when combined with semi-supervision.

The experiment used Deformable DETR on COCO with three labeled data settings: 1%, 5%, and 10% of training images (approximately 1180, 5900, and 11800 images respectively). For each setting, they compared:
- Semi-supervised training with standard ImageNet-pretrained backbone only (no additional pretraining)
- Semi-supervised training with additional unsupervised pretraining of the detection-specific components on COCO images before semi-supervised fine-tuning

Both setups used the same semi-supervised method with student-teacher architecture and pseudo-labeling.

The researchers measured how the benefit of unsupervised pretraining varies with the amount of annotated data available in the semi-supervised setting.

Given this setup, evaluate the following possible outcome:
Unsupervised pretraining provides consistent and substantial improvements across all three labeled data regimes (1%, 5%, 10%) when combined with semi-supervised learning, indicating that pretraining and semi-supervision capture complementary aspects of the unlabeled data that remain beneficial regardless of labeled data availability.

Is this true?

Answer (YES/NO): NO